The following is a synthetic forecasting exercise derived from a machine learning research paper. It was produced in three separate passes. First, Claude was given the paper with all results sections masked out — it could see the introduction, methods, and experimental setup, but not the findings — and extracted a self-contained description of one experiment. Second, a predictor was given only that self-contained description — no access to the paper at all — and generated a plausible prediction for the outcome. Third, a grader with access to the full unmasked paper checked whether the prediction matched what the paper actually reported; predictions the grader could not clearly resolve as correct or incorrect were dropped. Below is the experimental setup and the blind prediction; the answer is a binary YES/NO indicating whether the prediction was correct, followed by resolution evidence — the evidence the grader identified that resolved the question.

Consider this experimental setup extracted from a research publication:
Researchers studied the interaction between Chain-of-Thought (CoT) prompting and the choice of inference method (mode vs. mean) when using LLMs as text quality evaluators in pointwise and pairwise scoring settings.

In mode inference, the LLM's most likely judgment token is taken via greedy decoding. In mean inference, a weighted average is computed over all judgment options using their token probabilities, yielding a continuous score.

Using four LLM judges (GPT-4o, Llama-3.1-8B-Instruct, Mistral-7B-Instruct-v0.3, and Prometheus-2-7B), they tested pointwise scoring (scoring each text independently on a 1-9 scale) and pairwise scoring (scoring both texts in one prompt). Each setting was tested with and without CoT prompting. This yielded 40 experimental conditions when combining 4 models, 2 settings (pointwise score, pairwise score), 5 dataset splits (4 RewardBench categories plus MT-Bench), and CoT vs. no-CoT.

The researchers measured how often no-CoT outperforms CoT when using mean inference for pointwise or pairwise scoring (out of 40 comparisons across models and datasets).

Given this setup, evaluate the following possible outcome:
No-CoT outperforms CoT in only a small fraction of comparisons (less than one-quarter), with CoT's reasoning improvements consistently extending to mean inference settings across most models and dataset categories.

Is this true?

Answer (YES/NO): NO